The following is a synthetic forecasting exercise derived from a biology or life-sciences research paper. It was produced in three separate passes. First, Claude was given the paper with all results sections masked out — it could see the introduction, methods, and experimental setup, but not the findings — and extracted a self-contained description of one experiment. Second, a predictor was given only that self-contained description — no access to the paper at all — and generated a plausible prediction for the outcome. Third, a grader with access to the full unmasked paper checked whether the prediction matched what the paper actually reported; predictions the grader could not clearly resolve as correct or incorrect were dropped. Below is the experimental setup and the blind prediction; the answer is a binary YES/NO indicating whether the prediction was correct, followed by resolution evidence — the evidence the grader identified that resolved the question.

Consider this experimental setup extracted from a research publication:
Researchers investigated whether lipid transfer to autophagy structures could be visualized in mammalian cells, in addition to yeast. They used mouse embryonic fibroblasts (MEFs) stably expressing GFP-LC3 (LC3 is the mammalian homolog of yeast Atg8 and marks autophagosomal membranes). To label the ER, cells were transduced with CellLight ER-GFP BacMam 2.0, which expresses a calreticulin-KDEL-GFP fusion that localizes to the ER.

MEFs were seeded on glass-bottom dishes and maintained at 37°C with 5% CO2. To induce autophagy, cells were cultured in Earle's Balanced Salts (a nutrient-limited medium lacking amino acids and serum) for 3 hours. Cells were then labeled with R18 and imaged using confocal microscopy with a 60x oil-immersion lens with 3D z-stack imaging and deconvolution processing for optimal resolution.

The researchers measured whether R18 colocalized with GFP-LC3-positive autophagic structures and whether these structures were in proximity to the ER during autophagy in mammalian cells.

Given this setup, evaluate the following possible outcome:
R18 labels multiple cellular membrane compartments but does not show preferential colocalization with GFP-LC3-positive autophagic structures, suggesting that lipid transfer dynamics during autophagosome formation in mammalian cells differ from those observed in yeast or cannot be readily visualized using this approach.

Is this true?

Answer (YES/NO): NO